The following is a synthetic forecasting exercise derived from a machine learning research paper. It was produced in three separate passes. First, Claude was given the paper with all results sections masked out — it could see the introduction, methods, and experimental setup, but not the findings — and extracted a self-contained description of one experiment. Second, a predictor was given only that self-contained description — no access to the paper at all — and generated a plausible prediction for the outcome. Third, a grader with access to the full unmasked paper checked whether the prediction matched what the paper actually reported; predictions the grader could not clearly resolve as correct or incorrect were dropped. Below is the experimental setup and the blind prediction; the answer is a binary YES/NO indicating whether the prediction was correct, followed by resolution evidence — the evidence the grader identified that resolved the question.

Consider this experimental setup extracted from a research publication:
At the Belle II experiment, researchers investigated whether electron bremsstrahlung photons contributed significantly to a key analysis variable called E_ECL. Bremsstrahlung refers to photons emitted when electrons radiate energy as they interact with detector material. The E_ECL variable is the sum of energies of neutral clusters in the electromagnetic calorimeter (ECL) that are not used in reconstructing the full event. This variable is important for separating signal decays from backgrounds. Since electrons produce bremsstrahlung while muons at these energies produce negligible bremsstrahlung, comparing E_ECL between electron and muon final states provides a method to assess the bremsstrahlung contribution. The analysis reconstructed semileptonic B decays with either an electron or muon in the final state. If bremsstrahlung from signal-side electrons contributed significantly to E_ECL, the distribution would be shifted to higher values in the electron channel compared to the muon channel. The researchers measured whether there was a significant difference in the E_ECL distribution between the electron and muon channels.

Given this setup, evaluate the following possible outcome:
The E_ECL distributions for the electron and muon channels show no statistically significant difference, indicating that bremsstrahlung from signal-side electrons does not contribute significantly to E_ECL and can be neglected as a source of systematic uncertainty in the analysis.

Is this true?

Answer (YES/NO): YES